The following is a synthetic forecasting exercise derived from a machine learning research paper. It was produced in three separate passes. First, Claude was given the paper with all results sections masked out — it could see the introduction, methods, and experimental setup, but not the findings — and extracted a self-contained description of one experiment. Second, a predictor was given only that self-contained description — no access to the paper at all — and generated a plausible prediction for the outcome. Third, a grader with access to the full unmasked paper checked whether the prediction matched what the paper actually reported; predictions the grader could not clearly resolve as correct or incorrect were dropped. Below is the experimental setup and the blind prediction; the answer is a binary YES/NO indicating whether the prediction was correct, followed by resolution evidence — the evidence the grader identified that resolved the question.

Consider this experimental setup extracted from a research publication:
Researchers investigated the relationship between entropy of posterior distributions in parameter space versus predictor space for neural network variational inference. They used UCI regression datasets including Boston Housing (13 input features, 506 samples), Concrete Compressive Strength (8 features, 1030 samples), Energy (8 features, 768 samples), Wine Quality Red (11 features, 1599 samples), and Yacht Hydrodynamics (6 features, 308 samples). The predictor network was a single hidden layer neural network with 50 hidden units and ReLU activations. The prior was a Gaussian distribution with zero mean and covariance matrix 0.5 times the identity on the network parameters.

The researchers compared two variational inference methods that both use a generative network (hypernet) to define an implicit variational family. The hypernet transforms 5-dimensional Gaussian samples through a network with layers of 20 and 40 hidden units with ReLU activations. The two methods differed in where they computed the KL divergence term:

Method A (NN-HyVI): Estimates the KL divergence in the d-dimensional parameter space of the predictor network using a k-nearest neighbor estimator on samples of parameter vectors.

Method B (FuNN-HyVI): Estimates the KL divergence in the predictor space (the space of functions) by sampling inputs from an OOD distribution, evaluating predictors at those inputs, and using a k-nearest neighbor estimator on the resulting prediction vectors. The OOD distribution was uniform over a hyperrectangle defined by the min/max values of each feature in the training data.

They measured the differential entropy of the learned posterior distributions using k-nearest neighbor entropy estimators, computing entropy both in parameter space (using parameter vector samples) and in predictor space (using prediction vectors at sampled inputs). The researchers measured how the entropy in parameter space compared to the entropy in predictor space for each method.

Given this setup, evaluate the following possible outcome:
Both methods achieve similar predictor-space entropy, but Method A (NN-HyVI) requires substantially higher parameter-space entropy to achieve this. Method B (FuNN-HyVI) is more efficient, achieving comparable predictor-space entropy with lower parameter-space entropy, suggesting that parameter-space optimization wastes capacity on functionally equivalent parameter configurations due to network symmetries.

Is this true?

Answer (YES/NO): NO